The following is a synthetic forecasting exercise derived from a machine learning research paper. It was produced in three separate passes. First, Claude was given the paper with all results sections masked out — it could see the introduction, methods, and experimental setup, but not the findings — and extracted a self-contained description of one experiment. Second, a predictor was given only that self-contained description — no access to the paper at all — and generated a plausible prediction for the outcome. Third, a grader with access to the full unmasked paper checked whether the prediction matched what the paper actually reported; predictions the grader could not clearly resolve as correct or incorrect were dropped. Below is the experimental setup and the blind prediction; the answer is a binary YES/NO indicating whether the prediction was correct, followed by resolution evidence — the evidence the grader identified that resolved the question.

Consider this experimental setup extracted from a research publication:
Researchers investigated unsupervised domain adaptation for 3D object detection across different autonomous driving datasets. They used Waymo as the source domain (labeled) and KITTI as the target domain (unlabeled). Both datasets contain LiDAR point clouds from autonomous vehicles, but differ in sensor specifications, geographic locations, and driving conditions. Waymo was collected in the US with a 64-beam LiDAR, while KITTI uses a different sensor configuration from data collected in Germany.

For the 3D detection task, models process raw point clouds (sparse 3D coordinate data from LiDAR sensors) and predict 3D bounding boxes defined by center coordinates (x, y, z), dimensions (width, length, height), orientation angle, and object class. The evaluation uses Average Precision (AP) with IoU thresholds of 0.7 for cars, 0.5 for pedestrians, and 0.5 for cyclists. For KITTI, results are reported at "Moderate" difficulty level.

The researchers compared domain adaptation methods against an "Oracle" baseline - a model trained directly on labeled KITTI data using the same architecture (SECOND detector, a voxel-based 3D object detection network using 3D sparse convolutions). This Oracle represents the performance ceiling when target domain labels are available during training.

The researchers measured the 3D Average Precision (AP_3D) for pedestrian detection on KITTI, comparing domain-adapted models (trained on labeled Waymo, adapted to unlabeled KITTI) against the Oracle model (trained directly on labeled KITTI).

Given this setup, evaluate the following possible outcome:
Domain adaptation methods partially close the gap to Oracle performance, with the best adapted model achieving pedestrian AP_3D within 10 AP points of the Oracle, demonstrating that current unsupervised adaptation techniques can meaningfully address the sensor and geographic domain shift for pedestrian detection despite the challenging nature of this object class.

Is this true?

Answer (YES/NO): NO